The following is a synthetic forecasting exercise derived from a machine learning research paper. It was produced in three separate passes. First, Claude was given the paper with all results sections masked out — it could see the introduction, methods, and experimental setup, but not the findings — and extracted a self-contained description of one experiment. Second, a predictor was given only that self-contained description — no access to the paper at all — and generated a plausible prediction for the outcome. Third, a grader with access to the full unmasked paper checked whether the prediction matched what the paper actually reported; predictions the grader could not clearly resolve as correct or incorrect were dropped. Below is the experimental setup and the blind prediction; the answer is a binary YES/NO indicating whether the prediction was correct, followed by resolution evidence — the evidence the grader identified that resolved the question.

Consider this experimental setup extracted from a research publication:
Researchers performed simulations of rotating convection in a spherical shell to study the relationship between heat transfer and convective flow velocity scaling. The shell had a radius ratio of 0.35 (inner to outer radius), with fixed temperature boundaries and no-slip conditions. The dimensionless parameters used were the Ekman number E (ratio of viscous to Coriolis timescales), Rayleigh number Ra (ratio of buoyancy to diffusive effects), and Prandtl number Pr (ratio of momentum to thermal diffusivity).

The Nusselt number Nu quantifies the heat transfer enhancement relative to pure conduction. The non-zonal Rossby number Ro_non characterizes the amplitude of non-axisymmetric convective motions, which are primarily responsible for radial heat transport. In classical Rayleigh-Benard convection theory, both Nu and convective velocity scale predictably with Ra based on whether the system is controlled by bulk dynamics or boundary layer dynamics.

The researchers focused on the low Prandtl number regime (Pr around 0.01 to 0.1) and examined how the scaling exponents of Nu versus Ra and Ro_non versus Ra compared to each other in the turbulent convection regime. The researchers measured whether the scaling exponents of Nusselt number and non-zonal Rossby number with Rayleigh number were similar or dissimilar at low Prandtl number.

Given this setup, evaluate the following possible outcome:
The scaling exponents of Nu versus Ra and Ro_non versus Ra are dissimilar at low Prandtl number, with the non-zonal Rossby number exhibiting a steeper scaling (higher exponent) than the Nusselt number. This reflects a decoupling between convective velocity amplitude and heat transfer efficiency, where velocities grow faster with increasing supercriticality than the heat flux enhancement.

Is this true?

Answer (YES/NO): NO